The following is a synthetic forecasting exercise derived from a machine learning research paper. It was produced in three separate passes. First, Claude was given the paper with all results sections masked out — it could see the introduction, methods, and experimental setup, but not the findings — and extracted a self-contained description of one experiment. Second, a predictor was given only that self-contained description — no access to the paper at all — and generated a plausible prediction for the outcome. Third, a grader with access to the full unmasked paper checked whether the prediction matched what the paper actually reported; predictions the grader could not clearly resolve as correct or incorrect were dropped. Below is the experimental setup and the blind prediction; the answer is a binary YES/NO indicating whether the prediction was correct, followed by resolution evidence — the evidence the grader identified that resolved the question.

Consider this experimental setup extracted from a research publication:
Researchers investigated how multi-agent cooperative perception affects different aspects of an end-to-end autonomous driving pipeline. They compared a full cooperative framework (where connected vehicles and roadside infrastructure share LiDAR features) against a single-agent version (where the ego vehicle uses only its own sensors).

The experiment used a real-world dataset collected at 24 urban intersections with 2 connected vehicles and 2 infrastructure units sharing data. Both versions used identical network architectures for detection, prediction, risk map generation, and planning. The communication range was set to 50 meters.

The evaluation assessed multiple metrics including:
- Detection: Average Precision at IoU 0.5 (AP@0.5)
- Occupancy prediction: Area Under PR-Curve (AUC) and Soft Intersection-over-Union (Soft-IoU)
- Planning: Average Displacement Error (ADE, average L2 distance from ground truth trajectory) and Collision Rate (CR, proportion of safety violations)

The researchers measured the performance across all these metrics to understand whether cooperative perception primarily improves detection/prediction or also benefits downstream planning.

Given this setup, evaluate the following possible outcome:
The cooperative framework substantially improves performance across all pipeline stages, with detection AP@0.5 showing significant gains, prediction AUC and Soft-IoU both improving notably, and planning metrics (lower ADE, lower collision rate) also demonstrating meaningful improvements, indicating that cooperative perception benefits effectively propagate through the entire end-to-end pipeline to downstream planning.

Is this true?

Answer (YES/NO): YES